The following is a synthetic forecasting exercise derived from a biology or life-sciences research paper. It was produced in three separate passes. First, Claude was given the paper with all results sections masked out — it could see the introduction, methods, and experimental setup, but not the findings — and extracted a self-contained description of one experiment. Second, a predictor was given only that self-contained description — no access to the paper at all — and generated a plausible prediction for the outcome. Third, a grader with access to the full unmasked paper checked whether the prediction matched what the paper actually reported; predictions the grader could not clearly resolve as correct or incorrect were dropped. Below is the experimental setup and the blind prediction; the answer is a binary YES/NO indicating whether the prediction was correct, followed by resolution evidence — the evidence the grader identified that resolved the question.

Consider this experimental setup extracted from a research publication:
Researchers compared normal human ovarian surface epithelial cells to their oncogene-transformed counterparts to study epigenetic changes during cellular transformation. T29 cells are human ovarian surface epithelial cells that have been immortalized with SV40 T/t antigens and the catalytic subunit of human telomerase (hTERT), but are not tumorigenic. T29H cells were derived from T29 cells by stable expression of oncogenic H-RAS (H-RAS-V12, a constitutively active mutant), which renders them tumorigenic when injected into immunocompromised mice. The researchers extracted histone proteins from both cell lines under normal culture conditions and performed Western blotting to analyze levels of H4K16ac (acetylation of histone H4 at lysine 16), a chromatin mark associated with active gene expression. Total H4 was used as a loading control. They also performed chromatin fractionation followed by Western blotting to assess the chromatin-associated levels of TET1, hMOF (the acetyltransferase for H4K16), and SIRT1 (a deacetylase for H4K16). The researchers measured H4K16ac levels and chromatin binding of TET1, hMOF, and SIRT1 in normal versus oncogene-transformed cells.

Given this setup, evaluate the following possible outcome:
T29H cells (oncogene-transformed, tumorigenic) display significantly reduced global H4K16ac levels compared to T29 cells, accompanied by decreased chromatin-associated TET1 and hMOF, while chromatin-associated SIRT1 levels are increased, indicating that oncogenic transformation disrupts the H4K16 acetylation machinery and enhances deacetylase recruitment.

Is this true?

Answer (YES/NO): YES